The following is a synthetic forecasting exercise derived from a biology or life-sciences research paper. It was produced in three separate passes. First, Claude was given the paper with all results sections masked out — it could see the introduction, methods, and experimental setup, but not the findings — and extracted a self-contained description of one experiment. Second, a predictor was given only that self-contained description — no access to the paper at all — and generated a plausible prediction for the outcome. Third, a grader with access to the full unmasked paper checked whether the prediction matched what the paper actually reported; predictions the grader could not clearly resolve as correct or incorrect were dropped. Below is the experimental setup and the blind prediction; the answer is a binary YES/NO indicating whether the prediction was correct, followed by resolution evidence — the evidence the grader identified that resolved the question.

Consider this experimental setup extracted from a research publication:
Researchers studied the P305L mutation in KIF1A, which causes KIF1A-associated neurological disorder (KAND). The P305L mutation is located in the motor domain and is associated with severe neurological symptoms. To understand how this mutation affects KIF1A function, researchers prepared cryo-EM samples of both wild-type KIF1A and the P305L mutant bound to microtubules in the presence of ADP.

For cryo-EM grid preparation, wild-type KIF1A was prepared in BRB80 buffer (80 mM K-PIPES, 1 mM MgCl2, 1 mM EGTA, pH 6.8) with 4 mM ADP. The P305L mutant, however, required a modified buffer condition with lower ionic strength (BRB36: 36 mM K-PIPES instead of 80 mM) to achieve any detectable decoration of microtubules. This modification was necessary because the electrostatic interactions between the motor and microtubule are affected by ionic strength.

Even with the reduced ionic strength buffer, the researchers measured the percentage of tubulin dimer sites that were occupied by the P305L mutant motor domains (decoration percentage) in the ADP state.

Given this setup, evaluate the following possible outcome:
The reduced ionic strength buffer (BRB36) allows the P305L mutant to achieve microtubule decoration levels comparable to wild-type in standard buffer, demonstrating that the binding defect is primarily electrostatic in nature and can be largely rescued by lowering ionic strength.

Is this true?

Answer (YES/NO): NO